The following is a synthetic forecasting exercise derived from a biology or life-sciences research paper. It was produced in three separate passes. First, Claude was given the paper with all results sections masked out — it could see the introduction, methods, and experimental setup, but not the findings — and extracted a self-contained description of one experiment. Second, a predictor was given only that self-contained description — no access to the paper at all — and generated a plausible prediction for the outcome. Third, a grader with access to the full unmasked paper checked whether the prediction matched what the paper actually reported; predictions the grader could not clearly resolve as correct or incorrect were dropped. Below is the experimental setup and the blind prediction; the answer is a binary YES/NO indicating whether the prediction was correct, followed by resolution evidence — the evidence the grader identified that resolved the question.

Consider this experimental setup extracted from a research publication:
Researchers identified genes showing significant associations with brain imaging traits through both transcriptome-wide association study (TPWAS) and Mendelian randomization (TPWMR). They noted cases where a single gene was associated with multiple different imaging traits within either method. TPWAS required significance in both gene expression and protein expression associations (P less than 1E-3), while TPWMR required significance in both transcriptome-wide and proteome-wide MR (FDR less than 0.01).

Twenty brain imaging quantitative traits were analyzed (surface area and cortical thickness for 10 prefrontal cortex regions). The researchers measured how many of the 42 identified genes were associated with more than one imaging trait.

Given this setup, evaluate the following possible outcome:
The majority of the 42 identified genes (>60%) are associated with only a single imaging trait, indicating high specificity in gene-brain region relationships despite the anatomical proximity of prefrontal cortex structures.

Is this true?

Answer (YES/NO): YES